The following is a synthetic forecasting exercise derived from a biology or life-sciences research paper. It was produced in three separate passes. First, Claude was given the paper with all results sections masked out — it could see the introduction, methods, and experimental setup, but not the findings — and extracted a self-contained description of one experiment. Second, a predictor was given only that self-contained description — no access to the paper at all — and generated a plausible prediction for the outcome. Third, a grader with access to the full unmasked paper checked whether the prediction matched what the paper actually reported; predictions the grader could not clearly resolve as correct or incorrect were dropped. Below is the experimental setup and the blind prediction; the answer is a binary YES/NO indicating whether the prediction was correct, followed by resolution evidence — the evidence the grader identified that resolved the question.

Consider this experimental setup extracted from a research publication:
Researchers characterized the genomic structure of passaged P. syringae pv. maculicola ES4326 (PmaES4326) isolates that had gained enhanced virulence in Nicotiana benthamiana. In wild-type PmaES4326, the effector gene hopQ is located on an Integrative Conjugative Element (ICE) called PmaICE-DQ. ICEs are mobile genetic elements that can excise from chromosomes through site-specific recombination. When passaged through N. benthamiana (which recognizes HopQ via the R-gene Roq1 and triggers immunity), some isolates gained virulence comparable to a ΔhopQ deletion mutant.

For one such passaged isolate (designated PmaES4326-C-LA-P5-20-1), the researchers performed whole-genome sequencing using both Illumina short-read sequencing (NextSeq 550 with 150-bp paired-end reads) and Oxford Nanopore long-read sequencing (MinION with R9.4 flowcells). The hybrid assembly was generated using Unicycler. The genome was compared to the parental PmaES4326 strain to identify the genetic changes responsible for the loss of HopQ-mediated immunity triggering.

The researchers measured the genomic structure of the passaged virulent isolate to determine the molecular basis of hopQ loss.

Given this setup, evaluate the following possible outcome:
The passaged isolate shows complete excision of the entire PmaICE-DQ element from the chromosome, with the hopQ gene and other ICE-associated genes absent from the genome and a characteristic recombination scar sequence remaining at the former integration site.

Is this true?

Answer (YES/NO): YES